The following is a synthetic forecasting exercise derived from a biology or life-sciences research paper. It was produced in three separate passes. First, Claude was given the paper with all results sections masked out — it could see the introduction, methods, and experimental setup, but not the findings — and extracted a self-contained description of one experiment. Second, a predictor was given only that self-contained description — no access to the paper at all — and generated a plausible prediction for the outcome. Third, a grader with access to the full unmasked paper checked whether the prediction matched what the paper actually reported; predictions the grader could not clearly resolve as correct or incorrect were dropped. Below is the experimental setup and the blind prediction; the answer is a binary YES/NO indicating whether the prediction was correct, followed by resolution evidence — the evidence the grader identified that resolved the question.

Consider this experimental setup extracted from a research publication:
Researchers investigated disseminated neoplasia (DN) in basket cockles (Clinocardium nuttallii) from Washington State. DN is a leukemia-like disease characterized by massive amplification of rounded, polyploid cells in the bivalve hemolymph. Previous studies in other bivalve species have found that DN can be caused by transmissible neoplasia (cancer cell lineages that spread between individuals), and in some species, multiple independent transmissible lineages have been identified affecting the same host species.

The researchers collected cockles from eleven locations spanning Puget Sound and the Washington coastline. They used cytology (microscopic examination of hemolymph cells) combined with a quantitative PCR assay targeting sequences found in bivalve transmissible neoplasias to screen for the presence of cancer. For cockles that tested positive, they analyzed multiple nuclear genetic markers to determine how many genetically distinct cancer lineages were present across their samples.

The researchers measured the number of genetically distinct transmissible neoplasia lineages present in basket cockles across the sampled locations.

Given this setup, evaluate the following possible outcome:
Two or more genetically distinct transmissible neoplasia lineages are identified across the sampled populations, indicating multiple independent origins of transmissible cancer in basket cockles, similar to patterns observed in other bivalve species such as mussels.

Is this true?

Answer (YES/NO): YES